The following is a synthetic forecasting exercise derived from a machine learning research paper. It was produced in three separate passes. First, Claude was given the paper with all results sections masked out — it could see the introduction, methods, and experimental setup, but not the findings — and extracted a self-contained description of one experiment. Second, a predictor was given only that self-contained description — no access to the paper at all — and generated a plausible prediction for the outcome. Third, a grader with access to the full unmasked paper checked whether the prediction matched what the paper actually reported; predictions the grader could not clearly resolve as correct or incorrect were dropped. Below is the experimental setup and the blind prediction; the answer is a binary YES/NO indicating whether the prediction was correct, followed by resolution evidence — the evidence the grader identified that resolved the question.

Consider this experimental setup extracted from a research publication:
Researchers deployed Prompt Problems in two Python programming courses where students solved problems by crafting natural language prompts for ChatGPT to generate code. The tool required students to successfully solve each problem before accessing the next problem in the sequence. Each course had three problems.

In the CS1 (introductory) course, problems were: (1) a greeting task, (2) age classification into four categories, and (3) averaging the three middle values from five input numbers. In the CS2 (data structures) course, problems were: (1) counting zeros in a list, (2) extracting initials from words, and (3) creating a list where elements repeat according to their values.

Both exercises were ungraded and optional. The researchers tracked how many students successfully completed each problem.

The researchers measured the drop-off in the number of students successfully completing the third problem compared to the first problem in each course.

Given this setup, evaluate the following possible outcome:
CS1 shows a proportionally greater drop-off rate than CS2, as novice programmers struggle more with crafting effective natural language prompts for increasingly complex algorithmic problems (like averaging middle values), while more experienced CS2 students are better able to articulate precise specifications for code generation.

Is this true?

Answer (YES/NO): YES